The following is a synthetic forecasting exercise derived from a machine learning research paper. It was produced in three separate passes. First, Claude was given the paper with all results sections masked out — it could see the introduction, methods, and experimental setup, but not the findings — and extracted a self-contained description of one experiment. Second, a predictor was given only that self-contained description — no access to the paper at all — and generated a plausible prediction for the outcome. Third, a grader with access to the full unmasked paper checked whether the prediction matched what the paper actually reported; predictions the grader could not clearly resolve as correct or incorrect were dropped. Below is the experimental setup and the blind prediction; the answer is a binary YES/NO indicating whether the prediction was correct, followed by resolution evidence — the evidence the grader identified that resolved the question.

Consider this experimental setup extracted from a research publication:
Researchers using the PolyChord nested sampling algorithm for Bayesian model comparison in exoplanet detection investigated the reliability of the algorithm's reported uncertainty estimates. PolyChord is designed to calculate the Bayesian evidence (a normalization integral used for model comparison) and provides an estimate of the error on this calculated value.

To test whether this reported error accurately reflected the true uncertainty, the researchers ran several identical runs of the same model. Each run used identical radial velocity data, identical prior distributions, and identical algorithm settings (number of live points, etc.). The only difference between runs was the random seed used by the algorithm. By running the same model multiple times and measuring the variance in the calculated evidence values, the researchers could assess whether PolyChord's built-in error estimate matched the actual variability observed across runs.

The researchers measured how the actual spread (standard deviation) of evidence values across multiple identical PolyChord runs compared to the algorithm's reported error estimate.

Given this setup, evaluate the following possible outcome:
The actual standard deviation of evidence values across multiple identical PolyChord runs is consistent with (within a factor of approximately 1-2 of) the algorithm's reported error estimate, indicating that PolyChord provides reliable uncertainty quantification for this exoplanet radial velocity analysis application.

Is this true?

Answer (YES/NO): NO